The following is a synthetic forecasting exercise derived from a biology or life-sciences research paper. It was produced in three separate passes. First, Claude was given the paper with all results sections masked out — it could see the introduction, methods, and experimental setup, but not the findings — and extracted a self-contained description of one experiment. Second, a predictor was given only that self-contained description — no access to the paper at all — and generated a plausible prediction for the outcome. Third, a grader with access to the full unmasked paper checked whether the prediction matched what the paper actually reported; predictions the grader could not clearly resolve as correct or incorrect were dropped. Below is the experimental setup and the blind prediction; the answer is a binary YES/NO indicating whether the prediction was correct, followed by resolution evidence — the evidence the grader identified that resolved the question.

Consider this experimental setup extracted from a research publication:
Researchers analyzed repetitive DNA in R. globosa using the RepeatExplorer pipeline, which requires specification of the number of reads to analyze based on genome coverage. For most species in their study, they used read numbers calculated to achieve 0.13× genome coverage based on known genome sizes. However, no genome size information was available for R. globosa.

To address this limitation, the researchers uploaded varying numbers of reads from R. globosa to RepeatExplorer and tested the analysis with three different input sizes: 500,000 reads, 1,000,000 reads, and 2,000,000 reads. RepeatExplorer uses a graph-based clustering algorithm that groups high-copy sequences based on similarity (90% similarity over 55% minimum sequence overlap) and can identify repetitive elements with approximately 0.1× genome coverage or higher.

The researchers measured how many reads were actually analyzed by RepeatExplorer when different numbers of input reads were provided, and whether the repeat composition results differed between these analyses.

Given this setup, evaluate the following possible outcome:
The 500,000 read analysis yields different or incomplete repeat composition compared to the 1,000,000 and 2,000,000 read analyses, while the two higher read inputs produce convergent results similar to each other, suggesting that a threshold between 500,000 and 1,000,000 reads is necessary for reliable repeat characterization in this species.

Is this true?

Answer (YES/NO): NO